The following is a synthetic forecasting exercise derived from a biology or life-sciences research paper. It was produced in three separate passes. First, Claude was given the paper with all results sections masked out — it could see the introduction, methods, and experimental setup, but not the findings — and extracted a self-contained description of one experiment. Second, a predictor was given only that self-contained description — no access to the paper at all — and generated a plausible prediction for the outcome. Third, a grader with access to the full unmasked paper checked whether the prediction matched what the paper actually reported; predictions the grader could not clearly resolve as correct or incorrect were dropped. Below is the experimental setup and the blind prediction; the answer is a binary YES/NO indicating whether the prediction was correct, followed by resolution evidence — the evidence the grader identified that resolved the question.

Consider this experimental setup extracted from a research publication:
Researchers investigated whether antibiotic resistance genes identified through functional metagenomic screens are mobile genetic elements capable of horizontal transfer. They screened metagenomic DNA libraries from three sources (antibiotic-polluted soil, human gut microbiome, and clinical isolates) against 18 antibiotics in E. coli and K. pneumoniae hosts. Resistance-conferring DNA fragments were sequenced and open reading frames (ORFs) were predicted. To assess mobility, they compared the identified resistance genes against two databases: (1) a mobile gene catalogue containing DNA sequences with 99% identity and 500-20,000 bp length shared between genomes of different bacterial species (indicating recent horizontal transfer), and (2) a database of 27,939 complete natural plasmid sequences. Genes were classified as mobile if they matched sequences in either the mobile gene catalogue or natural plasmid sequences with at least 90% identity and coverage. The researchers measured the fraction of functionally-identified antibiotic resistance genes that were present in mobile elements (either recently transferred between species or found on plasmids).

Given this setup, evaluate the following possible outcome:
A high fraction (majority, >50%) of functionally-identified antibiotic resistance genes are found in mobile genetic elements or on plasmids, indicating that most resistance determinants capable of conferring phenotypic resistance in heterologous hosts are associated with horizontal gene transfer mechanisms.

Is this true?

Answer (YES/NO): NO